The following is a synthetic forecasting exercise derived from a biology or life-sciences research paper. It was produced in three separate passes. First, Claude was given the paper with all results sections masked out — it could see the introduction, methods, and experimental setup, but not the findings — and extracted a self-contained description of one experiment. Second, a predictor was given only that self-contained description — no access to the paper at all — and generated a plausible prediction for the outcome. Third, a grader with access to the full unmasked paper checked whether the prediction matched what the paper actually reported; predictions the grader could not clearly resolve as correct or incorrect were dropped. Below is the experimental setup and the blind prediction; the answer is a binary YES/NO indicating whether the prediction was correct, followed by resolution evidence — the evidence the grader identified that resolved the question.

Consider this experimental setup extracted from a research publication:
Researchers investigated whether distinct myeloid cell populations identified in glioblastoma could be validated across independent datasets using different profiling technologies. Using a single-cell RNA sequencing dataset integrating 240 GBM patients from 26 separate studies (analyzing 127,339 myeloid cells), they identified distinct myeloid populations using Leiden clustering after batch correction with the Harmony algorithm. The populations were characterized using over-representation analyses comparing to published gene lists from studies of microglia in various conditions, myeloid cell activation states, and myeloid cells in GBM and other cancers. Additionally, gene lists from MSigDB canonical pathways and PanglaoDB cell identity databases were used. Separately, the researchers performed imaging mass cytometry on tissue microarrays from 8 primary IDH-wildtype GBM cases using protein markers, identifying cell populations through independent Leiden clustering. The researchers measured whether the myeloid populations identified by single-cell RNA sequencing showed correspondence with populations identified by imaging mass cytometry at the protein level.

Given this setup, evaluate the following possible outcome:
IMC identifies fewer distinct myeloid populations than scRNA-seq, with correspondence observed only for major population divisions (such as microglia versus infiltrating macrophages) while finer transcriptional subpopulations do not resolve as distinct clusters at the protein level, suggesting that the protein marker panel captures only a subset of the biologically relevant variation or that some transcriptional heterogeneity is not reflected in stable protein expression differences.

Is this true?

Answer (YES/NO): NO